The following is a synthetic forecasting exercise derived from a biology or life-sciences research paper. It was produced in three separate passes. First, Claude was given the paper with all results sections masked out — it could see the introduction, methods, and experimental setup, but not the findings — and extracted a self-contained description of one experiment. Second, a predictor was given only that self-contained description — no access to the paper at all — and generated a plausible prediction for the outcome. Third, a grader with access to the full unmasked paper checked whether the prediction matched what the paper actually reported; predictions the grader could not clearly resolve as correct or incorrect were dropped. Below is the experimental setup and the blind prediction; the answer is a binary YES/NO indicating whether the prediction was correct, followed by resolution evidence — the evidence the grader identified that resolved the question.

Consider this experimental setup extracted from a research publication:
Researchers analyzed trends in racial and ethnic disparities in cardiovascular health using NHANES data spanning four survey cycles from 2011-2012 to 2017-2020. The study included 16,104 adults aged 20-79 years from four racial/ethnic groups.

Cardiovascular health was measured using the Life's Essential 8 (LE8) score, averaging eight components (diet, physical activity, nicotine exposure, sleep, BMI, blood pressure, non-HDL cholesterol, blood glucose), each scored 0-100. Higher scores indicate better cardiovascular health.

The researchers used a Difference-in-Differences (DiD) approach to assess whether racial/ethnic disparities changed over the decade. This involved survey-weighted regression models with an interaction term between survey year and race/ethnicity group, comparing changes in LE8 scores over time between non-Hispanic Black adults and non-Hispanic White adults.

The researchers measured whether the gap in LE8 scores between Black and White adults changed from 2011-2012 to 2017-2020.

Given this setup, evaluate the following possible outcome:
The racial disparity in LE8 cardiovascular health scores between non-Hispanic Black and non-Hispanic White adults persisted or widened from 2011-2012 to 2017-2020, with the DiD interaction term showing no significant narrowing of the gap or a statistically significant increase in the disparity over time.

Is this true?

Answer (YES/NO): YES